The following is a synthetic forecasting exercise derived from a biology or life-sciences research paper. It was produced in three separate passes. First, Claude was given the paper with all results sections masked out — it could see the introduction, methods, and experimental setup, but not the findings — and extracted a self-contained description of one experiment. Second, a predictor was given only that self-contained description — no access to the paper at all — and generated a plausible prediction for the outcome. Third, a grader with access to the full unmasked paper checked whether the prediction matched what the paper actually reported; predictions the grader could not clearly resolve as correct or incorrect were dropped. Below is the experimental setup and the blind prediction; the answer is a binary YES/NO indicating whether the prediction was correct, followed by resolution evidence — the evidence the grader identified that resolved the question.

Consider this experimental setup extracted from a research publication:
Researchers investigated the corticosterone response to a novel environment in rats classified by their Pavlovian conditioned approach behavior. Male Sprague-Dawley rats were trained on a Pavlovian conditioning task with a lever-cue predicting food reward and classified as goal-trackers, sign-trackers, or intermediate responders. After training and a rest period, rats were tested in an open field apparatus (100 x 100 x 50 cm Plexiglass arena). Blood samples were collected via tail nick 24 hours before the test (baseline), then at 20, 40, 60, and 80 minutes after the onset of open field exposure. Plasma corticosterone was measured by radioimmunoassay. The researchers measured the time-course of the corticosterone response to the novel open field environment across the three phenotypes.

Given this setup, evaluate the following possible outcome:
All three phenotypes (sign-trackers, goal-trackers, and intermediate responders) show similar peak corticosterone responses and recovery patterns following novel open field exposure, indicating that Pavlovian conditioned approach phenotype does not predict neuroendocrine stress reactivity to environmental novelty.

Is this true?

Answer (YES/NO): YES